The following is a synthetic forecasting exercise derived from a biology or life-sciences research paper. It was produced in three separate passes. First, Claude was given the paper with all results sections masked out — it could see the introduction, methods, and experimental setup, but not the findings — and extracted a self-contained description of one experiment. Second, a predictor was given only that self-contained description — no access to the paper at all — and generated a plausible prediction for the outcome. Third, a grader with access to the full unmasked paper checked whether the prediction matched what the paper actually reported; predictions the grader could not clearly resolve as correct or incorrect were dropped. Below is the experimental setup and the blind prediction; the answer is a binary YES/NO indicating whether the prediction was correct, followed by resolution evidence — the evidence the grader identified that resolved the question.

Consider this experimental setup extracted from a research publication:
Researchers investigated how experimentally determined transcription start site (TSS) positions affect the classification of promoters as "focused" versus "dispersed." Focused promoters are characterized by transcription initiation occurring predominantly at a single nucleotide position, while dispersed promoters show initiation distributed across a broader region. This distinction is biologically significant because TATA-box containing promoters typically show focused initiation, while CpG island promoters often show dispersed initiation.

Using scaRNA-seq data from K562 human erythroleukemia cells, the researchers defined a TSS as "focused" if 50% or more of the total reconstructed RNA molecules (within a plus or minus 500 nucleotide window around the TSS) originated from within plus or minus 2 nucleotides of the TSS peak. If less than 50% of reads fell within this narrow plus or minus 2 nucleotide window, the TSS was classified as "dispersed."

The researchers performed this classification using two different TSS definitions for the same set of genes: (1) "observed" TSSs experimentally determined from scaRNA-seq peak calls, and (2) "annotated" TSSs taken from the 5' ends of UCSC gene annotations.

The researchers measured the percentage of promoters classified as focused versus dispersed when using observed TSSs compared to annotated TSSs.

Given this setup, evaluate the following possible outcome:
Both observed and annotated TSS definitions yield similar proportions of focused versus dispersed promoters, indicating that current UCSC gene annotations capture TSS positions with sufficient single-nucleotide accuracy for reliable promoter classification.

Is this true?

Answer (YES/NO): NO